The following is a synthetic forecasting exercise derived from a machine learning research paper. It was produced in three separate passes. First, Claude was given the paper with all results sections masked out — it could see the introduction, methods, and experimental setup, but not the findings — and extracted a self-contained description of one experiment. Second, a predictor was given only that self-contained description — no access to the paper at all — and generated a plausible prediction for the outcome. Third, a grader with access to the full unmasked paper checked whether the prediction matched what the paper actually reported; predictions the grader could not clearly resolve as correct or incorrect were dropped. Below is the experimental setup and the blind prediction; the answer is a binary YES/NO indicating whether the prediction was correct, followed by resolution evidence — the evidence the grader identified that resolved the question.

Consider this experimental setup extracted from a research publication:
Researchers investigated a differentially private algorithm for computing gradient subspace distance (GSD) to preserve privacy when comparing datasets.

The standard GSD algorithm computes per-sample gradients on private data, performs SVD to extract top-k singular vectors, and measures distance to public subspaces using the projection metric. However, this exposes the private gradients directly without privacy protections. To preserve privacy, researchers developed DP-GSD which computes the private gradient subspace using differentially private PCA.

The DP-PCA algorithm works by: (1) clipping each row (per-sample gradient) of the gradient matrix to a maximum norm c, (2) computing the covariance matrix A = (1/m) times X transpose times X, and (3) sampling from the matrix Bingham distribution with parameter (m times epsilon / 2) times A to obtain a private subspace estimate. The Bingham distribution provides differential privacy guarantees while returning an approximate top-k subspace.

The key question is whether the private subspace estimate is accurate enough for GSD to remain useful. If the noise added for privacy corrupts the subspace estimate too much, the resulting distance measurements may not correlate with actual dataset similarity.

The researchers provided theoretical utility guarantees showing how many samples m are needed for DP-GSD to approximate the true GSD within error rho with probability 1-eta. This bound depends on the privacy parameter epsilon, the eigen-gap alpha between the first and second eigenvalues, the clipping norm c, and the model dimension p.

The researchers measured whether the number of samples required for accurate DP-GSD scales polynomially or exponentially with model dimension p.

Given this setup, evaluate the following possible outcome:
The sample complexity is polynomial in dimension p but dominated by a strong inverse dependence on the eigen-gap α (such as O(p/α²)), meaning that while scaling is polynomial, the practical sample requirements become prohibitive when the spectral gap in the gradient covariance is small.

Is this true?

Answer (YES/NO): NO